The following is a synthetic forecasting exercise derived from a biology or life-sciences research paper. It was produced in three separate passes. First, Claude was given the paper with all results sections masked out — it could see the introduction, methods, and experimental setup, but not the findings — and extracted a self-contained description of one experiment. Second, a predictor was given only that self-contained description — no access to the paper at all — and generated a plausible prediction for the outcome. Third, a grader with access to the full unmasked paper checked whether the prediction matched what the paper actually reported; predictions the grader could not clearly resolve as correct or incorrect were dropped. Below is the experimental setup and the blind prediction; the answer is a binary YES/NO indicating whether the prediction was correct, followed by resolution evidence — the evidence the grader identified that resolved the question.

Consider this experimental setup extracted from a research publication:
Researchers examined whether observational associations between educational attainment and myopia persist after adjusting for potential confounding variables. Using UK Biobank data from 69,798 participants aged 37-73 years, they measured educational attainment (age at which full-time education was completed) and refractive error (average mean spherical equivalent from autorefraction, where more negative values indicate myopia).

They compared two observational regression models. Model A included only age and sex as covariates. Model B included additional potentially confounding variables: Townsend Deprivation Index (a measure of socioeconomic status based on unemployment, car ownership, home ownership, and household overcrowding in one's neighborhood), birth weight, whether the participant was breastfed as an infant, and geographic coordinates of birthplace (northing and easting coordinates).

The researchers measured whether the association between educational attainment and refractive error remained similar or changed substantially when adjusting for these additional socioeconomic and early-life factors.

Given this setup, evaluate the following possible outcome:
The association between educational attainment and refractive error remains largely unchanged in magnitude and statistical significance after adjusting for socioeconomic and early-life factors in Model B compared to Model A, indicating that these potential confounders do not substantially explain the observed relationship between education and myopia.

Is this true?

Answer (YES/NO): YES